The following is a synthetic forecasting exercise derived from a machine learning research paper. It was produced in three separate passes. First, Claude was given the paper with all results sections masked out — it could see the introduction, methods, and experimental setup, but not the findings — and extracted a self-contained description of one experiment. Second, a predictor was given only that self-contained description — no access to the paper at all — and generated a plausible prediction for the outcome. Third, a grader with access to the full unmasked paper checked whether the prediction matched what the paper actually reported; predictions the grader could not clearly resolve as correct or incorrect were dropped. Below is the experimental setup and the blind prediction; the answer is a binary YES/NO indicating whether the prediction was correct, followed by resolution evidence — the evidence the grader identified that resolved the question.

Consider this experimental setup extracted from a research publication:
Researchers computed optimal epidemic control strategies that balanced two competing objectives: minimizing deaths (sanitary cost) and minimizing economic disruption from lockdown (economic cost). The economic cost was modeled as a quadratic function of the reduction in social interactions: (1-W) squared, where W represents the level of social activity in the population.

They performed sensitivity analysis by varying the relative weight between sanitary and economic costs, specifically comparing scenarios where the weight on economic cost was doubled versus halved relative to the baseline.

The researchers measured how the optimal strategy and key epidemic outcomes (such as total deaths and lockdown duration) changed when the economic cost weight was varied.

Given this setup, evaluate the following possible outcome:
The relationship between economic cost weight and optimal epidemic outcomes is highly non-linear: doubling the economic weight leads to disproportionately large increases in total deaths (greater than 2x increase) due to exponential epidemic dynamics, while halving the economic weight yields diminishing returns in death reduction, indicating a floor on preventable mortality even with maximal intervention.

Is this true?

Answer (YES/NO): NO